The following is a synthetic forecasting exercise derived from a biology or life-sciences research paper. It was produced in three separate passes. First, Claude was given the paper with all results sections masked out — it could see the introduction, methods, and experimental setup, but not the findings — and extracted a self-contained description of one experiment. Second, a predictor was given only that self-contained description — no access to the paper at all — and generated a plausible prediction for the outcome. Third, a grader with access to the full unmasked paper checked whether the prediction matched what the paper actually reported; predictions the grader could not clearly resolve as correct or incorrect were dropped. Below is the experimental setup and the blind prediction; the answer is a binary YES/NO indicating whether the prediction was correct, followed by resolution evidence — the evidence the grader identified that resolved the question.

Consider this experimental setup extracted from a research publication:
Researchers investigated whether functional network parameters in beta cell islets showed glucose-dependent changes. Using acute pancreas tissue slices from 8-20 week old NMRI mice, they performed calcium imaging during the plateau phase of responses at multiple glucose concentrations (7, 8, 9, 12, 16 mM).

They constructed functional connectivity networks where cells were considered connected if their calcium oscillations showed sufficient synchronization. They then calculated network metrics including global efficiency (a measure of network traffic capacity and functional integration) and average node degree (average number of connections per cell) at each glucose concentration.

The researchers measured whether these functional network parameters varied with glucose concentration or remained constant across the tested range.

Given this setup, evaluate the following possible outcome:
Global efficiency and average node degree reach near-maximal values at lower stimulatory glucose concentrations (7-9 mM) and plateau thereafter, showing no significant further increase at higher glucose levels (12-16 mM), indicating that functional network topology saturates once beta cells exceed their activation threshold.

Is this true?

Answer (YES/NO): NO